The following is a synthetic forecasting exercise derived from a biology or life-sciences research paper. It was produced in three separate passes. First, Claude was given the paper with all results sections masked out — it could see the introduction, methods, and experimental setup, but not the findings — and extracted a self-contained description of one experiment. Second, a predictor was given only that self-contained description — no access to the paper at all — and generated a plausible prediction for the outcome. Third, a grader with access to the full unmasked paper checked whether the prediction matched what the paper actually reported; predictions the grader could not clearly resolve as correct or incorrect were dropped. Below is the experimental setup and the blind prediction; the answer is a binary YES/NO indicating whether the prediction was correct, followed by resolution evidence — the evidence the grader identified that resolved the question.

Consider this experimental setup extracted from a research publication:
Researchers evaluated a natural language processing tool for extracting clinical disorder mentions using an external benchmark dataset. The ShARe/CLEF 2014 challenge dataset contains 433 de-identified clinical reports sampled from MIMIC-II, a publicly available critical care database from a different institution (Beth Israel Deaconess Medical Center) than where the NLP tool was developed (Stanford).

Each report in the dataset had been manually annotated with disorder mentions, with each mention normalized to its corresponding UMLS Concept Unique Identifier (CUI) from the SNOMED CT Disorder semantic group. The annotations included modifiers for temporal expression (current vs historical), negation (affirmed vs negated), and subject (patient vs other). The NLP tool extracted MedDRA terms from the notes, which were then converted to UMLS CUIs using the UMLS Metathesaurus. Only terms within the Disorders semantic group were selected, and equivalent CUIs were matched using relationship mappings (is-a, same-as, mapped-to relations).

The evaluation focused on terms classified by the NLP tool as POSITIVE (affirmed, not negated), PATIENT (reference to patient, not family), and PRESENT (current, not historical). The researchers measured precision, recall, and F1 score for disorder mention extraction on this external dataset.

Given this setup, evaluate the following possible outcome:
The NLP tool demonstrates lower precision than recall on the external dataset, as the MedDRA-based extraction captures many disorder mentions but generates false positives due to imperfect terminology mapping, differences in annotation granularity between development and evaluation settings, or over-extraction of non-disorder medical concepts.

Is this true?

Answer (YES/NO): YES